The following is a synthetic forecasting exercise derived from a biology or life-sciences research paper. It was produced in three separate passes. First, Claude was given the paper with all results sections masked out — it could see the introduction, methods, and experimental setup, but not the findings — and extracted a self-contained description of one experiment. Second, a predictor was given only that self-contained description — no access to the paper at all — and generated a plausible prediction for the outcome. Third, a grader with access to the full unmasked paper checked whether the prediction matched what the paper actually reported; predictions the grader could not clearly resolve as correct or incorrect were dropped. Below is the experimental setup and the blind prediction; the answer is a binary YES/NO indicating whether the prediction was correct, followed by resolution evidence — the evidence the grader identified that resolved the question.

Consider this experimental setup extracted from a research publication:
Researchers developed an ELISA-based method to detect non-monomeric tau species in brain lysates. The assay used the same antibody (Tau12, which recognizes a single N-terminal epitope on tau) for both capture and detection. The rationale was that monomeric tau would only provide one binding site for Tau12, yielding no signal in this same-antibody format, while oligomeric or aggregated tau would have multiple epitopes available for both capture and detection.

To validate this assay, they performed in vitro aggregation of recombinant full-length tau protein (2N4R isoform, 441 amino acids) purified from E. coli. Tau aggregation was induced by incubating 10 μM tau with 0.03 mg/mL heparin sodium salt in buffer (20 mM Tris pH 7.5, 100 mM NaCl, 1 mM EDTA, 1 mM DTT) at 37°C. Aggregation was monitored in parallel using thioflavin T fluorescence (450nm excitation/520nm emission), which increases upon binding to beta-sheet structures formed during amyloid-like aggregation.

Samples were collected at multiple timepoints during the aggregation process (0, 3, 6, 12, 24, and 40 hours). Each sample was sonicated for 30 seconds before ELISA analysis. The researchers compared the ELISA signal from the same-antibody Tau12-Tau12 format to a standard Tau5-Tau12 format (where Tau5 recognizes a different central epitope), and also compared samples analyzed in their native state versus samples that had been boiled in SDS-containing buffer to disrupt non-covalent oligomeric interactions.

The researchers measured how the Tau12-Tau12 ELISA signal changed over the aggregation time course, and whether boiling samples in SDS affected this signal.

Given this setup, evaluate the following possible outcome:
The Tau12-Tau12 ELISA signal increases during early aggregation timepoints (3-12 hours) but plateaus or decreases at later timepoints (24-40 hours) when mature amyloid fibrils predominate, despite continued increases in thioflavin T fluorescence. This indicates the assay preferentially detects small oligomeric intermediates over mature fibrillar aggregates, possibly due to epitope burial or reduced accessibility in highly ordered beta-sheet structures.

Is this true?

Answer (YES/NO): NO